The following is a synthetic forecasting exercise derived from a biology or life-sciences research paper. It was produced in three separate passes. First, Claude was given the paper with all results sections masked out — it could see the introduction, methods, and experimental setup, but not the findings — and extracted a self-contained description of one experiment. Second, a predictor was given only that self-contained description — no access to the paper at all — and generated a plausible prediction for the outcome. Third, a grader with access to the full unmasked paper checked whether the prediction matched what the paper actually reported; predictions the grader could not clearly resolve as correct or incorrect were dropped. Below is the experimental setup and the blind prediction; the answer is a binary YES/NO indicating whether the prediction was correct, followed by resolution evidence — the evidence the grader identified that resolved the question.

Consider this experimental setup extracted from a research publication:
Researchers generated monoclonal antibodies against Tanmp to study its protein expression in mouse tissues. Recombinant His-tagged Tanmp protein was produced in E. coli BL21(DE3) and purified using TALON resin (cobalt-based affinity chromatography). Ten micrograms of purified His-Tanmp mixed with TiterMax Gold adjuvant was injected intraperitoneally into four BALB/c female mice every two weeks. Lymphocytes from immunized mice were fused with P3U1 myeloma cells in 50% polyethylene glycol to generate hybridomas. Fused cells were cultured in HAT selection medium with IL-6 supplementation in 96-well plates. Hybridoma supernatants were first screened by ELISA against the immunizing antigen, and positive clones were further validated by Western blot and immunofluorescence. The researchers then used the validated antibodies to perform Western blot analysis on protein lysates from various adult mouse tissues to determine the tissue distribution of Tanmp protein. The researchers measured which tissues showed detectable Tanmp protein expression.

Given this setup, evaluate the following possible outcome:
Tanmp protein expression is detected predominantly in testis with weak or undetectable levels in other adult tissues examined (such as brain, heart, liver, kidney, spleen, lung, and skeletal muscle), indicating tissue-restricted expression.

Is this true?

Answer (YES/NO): NO